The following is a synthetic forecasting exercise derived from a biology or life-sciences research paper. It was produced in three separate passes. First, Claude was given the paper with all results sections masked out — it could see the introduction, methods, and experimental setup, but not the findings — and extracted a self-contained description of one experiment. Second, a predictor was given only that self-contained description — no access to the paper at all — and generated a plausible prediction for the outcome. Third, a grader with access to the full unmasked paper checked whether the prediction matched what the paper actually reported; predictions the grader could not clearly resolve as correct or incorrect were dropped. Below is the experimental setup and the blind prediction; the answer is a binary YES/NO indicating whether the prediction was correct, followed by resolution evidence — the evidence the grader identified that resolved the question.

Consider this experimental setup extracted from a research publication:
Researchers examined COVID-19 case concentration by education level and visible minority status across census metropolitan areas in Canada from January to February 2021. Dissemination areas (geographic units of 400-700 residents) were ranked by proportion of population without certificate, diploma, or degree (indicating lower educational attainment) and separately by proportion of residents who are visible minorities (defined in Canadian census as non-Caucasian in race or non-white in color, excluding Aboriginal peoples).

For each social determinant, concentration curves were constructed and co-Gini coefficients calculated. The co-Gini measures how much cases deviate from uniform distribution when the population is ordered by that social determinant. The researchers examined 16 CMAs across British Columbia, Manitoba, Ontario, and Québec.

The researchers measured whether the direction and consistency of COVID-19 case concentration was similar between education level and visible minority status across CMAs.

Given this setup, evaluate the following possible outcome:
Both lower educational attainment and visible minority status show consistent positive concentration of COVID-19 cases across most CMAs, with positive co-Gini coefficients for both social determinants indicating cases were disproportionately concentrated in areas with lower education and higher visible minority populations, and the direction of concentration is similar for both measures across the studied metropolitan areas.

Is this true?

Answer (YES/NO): YES